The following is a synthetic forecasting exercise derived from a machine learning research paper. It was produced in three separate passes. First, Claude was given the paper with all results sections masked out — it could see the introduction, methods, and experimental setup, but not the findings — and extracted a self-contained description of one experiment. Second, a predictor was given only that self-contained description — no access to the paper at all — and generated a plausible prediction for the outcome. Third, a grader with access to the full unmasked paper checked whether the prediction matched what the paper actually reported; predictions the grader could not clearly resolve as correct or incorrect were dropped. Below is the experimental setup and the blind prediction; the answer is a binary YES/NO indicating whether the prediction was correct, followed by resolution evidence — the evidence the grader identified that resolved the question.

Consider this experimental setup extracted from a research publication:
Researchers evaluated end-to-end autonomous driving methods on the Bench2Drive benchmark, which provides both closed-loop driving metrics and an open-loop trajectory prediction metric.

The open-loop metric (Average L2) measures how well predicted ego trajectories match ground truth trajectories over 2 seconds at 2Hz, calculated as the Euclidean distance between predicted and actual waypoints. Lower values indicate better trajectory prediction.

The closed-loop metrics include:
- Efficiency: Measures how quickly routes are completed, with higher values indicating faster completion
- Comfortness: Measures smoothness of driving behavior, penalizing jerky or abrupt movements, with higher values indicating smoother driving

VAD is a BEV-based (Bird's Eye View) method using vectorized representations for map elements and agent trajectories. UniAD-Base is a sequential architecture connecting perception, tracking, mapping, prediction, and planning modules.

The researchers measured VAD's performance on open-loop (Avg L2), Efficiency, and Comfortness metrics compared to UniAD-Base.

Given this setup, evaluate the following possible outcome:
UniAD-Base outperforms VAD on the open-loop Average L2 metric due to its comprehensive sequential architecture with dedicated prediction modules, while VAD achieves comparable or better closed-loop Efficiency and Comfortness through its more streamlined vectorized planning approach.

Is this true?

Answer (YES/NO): YES